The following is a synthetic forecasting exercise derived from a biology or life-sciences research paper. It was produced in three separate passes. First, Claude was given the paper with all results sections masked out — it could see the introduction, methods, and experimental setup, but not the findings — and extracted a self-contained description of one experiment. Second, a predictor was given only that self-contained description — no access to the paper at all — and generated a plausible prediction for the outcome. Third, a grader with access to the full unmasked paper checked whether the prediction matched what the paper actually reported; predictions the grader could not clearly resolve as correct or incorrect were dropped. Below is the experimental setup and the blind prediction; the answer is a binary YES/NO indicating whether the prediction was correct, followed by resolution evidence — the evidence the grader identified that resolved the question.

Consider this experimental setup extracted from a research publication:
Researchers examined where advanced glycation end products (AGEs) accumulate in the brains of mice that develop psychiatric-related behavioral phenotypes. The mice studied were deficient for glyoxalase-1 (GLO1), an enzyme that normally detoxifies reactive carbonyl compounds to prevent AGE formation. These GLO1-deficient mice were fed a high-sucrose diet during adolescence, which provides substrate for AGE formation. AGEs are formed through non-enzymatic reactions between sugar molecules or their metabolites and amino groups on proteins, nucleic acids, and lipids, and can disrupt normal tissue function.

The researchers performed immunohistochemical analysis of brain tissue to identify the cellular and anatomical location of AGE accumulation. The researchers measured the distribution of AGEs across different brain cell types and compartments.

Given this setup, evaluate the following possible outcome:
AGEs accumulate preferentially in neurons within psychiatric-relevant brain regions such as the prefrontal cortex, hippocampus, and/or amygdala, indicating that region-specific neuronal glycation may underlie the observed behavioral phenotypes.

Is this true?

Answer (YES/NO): NO